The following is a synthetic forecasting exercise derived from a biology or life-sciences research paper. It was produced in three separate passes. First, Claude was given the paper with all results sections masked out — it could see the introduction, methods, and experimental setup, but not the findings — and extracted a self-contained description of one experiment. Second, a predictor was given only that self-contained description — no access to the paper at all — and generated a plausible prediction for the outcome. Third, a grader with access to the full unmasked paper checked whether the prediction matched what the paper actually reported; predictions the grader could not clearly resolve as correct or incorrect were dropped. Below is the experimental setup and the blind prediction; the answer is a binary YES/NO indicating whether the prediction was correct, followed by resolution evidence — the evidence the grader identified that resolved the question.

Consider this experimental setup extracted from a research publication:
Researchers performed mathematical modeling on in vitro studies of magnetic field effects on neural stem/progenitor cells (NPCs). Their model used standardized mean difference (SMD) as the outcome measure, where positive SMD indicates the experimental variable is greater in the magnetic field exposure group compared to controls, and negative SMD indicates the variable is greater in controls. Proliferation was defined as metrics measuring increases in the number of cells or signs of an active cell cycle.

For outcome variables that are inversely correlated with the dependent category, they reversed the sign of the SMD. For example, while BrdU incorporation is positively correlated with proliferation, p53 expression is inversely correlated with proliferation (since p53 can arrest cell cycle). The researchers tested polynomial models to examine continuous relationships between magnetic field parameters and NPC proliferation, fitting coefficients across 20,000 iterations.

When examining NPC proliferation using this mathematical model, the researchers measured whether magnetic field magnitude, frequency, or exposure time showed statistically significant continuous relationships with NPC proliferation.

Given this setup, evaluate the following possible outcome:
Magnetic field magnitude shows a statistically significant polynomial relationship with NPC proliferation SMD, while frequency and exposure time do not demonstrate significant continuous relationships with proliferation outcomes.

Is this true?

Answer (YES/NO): NO